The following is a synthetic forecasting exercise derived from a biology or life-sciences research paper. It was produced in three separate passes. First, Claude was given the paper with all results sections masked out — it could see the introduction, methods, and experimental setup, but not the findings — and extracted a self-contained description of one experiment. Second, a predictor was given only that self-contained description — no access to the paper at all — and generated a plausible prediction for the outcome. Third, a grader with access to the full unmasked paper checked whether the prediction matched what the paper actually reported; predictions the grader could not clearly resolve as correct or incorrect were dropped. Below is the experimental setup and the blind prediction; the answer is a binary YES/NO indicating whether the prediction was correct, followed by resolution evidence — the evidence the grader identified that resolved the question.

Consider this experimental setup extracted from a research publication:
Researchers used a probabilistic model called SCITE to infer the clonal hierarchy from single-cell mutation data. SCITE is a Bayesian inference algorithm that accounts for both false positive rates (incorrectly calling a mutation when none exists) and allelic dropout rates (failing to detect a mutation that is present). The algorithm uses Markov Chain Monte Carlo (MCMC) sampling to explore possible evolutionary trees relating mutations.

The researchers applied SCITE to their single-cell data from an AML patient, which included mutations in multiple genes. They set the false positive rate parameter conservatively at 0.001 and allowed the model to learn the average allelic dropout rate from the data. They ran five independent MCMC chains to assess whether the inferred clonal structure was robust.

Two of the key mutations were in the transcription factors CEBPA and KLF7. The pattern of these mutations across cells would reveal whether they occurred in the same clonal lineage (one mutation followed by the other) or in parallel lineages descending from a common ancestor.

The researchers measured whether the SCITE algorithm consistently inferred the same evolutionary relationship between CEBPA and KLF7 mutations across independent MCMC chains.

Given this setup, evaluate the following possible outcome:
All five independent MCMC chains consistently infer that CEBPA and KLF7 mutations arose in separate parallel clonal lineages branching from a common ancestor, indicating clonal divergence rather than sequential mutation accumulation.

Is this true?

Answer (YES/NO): YES